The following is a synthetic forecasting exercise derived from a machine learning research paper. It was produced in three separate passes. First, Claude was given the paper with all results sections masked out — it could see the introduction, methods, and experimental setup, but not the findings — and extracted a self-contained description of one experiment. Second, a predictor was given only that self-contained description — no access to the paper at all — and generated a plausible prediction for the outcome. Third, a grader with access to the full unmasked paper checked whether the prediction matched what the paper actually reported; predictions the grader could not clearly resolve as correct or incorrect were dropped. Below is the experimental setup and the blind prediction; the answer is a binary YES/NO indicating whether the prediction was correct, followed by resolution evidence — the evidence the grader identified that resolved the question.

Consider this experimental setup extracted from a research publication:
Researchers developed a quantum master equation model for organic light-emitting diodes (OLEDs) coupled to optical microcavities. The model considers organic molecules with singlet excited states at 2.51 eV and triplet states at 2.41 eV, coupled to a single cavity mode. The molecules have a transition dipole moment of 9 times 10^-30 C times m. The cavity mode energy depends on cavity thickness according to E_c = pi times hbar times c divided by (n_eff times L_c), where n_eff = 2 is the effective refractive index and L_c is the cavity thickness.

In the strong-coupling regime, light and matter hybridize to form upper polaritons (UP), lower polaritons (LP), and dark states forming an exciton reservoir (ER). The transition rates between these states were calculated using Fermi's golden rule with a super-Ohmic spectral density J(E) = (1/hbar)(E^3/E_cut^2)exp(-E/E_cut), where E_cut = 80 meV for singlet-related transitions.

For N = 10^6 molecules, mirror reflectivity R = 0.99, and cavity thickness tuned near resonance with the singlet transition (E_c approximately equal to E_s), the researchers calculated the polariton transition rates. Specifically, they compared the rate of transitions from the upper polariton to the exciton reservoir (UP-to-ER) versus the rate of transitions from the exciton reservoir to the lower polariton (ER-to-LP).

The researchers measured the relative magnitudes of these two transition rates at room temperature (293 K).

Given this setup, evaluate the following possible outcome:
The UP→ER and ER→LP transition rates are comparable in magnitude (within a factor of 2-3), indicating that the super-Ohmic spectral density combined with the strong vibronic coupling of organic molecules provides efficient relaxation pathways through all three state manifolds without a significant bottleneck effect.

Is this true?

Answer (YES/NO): YES